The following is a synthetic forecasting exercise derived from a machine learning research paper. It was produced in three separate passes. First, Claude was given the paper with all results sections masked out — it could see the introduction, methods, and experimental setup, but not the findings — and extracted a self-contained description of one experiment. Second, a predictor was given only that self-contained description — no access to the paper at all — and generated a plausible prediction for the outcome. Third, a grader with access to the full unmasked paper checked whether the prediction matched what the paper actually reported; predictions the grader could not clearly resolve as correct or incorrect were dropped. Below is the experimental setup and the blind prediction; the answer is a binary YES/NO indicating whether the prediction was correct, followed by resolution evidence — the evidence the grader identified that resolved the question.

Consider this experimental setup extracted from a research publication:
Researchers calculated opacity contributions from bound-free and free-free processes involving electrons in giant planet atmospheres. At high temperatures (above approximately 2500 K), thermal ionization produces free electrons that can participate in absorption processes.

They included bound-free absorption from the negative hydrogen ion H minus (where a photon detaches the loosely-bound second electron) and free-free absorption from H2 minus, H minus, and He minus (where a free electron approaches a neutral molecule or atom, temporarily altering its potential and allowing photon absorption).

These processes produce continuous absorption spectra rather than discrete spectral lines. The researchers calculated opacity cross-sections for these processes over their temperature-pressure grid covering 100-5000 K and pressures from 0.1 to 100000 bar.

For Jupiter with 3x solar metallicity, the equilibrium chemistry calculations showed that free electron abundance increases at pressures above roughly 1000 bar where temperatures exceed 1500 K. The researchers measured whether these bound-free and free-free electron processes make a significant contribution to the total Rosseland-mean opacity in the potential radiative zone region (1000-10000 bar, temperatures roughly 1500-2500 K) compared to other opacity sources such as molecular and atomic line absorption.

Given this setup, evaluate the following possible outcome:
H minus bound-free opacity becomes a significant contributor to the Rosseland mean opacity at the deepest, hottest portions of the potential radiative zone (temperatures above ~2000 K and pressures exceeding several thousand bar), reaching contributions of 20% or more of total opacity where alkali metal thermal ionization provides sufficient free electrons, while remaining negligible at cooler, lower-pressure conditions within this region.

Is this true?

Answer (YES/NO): NO